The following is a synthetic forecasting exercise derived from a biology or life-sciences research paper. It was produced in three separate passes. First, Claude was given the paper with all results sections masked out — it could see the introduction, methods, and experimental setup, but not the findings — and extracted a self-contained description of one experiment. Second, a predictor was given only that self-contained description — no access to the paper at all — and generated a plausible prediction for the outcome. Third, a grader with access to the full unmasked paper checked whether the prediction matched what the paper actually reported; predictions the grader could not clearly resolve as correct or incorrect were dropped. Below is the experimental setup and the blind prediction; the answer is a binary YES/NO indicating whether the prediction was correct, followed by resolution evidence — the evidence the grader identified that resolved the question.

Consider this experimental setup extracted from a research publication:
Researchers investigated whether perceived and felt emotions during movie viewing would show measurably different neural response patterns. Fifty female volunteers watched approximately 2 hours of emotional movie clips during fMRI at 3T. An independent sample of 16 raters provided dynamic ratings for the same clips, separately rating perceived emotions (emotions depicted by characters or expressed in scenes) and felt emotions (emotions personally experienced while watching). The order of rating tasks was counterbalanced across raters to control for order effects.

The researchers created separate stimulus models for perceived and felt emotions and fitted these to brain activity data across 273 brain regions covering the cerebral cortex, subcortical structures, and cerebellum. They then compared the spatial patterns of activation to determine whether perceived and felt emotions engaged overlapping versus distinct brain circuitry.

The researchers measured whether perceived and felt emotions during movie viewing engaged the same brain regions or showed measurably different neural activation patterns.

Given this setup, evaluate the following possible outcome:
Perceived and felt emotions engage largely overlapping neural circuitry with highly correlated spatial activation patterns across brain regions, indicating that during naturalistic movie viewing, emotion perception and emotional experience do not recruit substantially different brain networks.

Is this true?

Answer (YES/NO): NO